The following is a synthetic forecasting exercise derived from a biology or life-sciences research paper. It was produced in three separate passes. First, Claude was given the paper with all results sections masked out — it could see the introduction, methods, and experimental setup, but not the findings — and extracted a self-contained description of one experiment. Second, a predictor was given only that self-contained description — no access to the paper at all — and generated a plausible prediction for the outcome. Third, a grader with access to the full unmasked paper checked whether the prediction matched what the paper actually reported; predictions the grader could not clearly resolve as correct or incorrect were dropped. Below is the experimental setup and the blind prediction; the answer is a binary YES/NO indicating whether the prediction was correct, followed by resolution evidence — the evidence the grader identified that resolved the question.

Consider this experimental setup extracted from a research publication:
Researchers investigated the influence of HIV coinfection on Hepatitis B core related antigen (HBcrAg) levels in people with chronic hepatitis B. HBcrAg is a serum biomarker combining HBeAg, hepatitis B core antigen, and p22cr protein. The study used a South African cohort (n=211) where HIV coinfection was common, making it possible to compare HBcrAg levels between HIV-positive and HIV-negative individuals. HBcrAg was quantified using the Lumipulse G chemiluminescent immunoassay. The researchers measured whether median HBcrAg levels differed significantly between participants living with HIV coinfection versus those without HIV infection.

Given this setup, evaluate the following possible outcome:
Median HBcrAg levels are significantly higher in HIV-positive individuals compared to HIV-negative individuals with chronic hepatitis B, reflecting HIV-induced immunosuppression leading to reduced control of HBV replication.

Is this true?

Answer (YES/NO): YES